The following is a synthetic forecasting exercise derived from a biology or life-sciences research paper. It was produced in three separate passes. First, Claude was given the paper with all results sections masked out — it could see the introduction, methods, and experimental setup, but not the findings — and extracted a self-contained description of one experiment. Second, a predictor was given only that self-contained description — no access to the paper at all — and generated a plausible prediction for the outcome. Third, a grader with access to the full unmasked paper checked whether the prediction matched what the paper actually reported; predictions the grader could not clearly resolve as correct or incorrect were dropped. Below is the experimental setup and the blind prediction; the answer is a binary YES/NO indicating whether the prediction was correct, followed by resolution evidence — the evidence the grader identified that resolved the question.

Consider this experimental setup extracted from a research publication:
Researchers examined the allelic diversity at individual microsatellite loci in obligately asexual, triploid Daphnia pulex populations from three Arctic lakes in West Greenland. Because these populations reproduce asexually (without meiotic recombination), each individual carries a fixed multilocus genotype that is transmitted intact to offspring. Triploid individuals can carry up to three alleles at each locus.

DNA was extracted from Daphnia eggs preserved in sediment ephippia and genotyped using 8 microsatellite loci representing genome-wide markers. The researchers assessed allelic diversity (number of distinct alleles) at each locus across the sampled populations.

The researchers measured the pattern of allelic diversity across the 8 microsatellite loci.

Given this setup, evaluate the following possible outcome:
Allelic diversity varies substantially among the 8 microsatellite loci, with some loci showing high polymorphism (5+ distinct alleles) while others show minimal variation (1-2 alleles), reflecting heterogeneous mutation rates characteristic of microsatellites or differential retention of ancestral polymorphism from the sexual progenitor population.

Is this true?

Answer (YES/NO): NO